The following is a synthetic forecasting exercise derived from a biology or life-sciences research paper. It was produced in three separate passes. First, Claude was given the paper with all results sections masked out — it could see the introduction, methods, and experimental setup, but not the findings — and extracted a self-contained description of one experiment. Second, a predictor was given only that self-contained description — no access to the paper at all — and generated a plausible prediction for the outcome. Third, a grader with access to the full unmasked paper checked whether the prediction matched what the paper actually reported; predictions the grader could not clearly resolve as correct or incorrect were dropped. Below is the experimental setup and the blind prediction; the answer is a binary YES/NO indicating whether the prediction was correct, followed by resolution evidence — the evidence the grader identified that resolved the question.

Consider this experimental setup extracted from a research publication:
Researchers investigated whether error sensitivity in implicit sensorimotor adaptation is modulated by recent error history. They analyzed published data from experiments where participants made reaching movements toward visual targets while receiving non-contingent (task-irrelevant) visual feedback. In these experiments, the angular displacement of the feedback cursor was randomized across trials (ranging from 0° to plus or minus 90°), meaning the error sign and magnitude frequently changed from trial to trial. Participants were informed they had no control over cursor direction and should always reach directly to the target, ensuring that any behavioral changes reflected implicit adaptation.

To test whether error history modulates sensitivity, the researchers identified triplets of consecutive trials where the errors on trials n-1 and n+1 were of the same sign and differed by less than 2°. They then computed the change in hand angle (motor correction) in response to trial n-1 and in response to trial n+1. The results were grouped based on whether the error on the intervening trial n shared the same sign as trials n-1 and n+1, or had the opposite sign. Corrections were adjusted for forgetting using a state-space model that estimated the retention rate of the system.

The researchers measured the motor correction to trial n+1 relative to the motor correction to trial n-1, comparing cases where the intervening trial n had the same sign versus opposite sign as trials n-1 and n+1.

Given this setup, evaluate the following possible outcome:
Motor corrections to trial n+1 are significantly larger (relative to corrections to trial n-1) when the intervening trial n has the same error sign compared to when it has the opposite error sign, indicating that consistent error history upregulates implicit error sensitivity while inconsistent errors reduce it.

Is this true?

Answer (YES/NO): NO